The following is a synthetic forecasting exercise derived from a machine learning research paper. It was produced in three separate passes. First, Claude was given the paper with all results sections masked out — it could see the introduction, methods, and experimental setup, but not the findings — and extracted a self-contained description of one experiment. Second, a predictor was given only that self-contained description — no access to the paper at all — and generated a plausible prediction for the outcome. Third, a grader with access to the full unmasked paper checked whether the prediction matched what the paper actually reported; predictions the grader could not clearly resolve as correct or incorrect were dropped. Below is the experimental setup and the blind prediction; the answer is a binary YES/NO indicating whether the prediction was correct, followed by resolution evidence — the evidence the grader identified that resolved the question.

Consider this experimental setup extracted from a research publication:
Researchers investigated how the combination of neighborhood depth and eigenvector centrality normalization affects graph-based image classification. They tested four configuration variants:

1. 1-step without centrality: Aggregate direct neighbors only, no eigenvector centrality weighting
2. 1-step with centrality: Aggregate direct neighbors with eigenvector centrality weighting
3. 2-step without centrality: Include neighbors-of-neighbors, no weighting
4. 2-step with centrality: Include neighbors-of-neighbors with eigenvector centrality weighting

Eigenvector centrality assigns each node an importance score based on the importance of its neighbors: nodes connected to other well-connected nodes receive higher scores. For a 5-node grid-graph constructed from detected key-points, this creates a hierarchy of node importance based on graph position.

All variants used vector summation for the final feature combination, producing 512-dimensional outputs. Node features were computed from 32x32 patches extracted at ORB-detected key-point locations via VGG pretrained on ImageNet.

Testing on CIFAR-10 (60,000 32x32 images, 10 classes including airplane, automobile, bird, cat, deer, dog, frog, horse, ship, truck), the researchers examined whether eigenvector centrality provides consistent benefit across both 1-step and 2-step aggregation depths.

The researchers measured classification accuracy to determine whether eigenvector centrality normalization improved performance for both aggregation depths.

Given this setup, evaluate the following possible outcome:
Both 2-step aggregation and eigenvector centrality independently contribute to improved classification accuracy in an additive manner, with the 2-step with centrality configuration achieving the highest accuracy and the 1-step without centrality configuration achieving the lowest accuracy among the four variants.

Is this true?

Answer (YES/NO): NO